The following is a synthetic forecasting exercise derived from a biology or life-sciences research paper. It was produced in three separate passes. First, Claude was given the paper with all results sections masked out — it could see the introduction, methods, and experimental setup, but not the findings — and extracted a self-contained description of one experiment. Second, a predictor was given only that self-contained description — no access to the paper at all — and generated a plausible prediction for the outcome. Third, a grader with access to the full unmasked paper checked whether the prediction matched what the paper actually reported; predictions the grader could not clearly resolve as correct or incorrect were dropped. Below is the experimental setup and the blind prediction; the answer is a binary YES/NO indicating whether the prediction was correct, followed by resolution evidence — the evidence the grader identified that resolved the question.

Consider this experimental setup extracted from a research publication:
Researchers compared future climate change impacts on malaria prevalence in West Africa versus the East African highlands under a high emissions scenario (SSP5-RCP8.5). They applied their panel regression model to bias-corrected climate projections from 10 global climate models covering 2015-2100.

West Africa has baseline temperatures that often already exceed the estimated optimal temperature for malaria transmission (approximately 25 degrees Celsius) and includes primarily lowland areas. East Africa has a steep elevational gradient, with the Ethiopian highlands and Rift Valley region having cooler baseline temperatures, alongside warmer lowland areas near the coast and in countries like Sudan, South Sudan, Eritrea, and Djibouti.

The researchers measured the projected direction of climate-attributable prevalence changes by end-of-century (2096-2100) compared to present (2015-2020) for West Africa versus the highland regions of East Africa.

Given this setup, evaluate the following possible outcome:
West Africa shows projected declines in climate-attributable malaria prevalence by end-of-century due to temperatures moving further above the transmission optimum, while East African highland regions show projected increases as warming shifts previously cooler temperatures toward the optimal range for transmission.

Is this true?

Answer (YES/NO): YES